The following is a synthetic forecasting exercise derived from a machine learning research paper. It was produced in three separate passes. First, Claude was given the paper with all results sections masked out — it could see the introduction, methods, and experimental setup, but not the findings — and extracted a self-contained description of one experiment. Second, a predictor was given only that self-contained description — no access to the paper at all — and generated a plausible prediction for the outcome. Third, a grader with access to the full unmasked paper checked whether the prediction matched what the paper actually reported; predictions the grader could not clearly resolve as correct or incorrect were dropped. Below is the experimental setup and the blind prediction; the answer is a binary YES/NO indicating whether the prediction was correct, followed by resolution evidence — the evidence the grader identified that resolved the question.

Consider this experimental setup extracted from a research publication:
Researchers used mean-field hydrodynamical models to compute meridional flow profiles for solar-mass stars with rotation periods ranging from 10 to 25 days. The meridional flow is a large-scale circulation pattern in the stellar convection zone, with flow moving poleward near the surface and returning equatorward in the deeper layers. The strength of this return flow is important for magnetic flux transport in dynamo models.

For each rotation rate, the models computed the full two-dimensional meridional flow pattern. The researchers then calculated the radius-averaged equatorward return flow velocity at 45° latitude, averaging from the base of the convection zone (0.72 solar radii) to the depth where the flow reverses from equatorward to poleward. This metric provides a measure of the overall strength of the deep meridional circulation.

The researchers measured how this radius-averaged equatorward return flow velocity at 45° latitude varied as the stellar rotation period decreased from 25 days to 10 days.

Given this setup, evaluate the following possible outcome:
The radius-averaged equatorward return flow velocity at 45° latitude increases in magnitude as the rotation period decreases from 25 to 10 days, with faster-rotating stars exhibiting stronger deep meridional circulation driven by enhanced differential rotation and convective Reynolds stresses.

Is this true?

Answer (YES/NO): NO